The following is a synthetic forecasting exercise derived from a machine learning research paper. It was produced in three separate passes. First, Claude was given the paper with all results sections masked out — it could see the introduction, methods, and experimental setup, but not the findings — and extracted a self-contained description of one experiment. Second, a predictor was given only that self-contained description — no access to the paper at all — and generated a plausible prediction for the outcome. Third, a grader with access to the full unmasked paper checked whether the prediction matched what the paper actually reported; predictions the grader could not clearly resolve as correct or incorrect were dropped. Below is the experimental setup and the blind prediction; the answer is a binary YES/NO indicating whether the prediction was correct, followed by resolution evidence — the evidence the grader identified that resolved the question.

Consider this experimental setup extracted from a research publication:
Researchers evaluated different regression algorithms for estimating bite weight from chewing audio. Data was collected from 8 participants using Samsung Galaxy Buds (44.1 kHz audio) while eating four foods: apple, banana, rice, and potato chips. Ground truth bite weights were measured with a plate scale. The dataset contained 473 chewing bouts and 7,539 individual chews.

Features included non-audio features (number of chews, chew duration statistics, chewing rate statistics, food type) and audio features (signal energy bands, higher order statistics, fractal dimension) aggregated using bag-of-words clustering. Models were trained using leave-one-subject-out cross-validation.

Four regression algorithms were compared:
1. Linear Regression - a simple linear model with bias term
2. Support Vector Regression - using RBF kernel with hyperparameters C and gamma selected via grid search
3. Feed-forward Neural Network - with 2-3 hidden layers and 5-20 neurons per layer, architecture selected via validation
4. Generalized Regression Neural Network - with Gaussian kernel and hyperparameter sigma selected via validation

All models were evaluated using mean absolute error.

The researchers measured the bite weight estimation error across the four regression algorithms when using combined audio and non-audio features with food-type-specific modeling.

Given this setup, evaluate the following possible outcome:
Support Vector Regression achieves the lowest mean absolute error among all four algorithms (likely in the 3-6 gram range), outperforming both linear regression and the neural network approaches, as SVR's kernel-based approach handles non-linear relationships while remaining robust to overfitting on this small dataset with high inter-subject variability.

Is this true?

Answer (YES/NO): NO